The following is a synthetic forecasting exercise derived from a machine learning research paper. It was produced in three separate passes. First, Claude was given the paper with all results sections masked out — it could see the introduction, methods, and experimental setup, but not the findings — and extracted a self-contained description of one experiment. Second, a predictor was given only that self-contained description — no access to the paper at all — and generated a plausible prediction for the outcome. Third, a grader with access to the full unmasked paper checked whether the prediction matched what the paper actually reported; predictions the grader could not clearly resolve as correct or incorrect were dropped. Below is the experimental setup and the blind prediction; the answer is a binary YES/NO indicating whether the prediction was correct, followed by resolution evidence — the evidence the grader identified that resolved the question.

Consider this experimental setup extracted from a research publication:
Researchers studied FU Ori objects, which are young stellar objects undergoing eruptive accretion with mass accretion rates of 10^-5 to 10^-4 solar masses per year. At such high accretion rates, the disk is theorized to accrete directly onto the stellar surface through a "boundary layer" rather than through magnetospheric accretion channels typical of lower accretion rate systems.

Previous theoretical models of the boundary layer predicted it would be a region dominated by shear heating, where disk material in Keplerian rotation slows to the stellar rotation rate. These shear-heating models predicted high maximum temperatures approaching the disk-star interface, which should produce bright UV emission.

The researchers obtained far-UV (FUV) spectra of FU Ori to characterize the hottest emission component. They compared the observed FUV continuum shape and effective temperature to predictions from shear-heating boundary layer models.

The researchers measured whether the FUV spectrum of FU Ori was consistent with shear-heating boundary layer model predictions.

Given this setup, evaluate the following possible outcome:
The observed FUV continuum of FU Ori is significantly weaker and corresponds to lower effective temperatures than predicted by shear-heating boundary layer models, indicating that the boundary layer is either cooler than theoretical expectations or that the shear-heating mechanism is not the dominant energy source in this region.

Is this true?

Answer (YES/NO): YES